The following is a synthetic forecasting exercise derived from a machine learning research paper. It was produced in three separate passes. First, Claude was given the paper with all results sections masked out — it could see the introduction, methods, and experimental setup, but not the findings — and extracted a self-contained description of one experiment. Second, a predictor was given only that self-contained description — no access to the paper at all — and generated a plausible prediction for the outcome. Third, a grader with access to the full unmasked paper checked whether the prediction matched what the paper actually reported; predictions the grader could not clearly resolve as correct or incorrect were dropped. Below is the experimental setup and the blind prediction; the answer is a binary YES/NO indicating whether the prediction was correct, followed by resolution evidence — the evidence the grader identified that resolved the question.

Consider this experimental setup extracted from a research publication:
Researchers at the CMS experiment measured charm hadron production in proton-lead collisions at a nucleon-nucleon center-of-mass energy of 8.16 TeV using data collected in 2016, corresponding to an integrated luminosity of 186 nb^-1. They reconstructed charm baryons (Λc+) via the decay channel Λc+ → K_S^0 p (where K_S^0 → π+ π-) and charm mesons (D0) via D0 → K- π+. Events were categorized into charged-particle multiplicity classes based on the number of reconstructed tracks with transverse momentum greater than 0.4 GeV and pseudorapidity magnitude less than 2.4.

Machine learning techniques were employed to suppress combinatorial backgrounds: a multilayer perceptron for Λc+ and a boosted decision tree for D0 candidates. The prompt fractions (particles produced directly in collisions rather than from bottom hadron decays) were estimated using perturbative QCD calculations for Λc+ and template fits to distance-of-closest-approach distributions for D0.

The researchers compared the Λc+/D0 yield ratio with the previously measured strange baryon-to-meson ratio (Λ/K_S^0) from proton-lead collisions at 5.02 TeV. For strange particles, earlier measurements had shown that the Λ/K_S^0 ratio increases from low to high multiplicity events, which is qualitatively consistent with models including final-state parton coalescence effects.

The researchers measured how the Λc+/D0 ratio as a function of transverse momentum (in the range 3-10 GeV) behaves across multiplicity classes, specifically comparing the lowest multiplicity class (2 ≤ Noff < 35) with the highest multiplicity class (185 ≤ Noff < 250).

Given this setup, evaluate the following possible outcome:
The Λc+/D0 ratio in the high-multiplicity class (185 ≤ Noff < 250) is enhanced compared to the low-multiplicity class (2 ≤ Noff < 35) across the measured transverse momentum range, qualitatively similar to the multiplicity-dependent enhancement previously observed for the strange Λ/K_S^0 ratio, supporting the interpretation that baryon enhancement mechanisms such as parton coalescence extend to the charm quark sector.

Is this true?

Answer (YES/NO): NO